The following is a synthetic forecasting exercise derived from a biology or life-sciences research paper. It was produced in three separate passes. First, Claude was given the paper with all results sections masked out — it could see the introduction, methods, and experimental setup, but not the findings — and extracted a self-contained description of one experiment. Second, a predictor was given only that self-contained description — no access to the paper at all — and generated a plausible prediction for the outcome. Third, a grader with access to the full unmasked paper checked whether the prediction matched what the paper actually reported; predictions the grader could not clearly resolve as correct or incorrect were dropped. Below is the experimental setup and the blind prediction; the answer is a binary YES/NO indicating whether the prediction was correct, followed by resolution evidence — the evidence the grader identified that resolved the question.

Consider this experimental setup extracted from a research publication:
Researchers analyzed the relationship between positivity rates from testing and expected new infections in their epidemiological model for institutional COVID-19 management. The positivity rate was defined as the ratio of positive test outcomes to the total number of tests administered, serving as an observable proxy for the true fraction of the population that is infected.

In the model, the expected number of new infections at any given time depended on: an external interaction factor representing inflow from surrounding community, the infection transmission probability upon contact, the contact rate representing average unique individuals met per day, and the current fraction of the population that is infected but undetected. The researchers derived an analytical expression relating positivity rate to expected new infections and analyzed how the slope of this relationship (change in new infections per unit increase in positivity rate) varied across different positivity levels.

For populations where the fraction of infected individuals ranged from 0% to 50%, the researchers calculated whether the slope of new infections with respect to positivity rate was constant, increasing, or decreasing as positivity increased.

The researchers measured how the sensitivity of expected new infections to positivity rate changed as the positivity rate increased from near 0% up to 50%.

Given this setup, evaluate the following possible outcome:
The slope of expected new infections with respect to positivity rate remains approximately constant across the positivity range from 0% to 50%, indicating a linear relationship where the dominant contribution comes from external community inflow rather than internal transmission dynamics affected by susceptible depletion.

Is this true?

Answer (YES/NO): NO